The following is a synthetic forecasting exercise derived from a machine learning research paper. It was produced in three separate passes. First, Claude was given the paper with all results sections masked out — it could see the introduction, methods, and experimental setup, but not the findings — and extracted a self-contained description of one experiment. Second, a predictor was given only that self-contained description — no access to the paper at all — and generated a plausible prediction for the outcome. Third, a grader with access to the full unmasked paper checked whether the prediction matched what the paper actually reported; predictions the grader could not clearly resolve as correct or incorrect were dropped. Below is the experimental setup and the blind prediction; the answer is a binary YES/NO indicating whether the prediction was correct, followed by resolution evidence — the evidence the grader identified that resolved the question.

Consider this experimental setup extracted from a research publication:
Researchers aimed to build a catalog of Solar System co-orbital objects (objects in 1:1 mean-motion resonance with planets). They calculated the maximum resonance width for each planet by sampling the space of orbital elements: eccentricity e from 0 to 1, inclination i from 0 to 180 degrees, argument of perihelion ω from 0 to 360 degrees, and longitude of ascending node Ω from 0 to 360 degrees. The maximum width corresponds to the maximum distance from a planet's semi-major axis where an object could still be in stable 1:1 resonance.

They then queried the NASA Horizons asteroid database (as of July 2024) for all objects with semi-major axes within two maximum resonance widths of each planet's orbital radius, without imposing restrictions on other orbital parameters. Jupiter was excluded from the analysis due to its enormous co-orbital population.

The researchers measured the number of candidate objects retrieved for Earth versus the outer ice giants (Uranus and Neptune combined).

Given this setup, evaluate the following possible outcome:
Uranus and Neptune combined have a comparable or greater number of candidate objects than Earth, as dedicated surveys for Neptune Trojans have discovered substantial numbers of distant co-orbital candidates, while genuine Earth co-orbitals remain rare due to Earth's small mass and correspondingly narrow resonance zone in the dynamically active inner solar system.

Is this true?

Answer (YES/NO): NO